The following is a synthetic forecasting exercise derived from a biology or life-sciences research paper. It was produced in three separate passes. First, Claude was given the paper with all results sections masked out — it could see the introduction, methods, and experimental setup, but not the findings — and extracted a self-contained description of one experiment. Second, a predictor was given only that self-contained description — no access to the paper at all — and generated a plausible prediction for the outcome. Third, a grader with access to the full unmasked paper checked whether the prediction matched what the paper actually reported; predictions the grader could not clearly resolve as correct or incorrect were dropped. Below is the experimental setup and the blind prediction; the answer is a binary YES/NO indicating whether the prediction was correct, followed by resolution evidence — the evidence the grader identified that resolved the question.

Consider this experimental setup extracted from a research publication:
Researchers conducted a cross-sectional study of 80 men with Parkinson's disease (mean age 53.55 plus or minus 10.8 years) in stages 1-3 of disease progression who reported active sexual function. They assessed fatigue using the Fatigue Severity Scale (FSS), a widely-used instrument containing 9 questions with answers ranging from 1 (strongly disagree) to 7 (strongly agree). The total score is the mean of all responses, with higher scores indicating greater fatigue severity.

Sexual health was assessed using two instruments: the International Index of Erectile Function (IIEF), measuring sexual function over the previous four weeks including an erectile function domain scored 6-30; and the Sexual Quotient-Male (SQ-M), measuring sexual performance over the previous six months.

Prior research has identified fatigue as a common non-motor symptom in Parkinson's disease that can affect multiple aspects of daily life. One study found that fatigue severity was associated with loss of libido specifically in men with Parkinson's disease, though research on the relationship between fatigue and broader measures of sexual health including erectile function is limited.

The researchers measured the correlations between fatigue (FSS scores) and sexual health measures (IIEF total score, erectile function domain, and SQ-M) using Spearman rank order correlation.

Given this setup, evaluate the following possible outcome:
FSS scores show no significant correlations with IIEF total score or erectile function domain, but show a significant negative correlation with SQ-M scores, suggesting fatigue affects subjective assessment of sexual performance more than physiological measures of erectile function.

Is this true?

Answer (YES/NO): NO